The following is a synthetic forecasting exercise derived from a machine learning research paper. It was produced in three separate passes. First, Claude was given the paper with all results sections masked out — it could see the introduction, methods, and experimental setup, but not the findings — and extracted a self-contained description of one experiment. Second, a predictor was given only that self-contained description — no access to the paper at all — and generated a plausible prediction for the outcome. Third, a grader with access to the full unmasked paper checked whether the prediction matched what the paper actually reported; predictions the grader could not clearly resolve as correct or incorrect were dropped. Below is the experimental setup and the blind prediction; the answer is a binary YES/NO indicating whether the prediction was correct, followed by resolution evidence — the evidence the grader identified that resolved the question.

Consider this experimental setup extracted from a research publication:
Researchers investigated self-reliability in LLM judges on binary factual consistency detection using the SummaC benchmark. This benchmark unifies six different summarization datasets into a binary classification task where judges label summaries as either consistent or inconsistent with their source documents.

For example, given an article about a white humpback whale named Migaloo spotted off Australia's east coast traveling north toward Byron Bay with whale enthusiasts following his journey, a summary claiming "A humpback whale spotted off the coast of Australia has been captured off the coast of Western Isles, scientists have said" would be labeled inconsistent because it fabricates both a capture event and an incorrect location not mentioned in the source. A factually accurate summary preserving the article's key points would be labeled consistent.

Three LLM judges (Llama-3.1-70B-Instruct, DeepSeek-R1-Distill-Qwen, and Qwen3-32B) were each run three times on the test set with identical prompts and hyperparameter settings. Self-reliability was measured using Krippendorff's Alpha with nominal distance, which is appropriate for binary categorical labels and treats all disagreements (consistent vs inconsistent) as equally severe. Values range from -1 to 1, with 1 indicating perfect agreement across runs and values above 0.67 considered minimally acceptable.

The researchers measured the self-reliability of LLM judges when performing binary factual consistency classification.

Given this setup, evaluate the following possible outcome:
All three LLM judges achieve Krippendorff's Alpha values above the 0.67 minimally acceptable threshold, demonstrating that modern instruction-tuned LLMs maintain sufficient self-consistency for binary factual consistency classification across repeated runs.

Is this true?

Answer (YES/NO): NO